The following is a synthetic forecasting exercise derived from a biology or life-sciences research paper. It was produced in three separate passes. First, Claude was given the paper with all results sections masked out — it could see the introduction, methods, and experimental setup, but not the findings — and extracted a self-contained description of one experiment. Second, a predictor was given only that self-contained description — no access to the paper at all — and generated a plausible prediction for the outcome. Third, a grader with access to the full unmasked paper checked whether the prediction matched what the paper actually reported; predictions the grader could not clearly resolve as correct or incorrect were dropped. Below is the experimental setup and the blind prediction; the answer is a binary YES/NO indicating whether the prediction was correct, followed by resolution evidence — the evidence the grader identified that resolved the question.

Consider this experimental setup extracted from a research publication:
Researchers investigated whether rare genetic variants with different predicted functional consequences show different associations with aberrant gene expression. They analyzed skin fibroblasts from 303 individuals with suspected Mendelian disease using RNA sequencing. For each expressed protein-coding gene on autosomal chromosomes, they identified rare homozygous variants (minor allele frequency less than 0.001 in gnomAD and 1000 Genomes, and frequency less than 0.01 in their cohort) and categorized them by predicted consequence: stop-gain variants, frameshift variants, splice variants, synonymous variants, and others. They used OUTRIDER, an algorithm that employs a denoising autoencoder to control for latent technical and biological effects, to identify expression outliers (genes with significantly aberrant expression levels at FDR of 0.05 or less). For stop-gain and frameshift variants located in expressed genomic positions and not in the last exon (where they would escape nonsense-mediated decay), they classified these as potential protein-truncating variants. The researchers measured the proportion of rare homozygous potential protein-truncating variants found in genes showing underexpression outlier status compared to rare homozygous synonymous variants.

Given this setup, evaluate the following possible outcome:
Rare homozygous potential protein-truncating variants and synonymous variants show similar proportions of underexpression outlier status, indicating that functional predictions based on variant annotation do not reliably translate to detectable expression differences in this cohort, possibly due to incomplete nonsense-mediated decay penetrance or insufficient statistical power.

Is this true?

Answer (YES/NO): NO